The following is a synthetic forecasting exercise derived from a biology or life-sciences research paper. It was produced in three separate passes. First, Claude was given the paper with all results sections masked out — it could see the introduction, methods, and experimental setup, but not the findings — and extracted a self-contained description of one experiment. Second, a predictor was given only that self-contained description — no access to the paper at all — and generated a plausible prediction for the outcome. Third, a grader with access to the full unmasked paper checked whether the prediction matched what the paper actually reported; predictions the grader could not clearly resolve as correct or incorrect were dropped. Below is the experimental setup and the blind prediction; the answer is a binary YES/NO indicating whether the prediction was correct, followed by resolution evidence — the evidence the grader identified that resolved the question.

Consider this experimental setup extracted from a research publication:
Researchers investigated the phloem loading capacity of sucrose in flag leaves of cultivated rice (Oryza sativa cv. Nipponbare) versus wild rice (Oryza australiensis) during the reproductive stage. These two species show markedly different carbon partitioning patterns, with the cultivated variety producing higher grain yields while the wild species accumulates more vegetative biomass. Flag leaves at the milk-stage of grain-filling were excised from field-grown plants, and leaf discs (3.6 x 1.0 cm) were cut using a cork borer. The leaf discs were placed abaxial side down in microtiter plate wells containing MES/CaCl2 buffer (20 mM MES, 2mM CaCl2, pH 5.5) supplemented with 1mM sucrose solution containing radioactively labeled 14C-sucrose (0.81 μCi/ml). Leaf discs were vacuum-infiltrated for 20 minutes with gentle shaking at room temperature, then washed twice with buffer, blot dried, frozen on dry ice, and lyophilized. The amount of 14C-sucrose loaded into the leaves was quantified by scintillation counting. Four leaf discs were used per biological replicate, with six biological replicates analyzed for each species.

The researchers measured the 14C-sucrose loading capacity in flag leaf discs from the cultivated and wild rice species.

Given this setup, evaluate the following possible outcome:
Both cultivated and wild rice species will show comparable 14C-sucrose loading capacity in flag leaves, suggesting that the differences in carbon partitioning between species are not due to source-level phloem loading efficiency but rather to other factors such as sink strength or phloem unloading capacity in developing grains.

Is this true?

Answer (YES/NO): NO